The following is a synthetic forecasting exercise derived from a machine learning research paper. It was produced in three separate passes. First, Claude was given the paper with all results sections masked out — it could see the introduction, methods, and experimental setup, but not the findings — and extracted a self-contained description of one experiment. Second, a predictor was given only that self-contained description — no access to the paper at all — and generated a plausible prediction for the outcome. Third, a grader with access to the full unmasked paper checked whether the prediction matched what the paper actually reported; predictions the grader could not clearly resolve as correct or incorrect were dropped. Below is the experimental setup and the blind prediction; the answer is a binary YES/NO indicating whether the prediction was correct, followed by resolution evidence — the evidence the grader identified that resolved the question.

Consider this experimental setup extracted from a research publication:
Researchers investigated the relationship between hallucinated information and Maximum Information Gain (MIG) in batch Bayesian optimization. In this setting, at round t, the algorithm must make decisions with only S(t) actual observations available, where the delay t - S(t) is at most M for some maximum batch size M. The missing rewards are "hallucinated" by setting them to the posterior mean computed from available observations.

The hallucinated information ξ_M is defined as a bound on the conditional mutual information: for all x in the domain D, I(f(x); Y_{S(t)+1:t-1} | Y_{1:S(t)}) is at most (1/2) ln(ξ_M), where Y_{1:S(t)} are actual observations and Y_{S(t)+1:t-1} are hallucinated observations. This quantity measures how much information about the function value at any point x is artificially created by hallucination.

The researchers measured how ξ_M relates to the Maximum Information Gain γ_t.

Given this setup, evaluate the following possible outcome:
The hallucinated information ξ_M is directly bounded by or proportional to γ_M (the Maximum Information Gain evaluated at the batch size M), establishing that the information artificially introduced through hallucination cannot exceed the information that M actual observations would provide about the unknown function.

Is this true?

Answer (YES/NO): NO